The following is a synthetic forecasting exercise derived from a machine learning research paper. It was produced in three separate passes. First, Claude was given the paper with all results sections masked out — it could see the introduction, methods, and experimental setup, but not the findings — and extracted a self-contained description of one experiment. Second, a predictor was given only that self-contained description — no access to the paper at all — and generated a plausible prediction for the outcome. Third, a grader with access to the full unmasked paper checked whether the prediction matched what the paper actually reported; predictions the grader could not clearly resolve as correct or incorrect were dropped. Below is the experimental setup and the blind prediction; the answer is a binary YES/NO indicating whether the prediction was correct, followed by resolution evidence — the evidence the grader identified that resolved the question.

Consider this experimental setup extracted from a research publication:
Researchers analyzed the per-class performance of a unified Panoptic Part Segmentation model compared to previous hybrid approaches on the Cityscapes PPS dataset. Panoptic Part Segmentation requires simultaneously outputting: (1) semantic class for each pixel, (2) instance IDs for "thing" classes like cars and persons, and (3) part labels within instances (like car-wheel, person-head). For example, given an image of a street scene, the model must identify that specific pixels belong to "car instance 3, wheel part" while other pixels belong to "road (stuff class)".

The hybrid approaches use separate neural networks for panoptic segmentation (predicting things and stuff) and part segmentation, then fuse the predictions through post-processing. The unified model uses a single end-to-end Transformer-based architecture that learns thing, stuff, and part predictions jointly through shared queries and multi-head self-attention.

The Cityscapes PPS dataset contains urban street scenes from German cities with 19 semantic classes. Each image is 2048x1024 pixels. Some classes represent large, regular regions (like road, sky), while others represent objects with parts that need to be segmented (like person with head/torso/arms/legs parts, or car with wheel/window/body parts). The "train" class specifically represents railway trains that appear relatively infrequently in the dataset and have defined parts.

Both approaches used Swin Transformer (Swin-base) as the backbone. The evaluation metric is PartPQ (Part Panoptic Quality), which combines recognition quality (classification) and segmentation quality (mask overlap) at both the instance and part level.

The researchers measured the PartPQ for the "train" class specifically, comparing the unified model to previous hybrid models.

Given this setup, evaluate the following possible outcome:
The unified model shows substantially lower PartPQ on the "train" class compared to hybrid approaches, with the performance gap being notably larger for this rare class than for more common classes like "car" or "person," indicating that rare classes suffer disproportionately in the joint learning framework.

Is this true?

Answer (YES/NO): NO